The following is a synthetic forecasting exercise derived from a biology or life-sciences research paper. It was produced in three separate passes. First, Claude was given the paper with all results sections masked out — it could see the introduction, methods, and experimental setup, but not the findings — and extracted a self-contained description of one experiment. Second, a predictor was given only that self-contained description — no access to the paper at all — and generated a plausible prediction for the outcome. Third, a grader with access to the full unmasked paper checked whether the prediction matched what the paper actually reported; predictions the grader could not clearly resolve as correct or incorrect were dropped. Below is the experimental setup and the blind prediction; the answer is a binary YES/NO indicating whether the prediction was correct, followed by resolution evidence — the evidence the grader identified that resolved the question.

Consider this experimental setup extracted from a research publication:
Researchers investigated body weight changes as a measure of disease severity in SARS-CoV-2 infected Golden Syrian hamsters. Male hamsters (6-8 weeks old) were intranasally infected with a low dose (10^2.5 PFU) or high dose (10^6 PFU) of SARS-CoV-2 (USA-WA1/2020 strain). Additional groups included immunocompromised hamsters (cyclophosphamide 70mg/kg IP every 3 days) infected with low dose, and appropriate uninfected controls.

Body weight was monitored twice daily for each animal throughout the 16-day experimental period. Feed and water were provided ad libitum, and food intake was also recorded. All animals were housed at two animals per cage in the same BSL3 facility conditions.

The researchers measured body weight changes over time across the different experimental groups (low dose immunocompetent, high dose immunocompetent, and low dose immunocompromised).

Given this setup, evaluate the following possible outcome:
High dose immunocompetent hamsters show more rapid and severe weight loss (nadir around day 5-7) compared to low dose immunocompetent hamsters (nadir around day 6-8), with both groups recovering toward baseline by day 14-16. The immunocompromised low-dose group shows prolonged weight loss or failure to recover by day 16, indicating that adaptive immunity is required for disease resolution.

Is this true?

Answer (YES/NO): NO